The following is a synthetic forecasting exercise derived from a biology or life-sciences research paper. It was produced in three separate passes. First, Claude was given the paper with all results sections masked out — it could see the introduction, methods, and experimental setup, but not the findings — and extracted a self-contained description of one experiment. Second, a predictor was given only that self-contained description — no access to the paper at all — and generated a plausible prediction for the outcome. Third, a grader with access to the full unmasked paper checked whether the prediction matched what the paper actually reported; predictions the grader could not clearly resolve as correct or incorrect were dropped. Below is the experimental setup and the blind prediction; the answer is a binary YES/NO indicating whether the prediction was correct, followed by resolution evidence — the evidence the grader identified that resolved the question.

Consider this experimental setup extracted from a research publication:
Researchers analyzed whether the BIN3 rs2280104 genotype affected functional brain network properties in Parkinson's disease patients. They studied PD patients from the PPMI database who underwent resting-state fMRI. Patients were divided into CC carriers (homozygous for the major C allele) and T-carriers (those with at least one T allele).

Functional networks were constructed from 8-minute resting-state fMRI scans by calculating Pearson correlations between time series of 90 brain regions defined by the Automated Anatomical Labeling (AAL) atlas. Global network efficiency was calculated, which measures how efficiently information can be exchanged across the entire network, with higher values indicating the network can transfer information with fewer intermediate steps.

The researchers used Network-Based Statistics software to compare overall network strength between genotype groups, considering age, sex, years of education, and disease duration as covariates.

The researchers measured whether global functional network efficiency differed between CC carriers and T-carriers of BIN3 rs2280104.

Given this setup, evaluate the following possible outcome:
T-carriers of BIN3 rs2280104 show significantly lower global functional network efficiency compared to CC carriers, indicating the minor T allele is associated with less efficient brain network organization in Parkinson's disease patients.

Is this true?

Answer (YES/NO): YES